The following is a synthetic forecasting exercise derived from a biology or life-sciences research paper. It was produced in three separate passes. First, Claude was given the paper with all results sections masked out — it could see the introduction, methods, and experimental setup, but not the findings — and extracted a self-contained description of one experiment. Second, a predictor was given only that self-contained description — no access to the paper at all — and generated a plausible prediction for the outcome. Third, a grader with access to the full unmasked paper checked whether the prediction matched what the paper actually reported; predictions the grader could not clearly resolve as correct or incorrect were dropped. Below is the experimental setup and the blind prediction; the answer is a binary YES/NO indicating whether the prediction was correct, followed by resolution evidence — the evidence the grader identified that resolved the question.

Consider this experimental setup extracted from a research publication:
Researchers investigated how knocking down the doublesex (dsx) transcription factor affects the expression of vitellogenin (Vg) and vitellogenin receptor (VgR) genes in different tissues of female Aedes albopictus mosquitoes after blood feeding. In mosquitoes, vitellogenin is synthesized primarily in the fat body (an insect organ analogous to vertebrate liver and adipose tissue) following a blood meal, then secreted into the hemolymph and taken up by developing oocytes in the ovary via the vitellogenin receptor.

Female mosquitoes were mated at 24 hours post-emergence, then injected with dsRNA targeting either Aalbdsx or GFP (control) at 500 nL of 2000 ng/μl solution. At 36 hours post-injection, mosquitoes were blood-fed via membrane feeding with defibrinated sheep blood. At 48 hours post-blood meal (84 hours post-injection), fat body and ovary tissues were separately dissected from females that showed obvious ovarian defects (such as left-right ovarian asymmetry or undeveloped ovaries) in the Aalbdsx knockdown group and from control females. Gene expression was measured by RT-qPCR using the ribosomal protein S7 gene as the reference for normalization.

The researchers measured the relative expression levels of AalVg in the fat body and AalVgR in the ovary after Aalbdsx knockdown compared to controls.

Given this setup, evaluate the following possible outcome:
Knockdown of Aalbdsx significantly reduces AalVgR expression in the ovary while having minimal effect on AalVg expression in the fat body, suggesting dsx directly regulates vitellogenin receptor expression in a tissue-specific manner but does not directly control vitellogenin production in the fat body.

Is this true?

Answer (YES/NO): NO